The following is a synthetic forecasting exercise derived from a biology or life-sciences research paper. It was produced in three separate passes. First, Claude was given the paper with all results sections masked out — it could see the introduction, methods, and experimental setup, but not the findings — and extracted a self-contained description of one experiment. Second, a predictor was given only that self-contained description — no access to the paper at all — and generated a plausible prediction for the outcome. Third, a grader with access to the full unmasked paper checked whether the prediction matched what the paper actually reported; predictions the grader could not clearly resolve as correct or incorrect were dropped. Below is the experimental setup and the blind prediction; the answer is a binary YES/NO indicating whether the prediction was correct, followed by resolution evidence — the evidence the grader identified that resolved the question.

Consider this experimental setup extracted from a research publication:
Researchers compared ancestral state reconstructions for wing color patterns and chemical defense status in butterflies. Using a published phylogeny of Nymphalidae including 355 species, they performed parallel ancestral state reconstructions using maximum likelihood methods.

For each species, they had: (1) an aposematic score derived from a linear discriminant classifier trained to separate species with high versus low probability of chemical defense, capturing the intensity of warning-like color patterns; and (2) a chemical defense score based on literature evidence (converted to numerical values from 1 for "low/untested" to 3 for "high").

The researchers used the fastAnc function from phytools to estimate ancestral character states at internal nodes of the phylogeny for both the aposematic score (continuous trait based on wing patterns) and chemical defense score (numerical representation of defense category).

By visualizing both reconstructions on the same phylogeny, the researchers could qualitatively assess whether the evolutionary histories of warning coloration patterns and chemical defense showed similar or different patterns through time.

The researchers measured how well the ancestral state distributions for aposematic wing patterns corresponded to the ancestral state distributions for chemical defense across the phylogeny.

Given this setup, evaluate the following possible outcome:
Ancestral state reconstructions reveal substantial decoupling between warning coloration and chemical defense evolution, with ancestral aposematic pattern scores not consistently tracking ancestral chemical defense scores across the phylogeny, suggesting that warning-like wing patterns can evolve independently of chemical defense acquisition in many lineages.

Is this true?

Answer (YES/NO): NO